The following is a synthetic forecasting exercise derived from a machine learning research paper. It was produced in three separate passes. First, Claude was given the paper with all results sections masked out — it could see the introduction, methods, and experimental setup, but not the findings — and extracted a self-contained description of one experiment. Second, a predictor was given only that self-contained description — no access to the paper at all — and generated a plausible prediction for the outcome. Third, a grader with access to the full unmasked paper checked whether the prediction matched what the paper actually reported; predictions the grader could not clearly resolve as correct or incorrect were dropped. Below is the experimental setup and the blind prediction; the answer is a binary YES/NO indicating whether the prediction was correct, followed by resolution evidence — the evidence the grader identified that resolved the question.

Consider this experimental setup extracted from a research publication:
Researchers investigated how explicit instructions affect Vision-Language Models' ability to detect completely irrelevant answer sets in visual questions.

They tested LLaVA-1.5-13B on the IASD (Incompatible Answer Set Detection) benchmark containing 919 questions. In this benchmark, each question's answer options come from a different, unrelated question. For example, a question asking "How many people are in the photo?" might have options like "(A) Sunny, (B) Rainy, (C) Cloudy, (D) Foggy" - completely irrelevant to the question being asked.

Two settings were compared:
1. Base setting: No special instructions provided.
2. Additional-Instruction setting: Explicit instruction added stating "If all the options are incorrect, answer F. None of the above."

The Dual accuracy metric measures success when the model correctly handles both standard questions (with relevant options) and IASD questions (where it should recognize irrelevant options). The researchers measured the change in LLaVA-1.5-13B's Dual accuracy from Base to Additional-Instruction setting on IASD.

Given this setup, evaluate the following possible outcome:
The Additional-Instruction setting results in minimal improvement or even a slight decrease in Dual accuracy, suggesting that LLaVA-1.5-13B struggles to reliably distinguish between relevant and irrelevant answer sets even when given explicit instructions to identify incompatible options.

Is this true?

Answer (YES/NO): NO